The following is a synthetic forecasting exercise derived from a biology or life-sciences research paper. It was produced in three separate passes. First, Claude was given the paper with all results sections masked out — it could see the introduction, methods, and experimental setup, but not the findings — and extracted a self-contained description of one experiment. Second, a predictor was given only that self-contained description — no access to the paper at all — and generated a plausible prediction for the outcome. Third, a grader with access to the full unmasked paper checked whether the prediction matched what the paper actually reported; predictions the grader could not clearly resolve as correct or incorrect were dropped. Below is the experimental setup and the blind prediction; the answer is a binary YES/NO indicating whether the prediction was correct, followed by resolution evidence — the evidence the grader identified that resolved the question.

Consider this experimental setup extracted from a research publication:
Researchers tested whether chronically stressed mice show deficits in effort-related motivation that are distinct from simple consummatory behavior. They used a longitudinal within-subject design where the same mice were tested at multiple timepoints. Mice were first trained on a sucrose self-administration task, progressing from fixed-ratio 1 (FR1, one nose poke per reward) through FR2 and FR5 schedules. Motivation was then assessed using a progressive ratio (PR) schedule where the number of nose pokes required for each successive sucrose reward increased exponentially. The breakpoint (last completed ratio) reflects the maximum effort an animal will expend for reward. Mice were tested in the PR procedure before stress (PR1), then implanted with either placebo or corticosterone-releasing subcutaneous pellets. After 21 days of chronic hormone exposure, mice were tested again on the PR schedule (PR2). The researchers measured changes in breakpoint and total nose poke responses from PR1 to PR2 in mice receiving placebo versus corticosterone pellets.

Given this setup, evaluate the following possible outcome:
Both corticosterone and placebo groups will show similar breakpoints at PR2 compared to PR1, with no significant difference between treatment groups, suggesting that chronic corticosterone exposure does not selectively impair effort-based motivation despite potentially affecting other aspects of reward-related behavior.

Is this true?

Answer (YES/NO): NO